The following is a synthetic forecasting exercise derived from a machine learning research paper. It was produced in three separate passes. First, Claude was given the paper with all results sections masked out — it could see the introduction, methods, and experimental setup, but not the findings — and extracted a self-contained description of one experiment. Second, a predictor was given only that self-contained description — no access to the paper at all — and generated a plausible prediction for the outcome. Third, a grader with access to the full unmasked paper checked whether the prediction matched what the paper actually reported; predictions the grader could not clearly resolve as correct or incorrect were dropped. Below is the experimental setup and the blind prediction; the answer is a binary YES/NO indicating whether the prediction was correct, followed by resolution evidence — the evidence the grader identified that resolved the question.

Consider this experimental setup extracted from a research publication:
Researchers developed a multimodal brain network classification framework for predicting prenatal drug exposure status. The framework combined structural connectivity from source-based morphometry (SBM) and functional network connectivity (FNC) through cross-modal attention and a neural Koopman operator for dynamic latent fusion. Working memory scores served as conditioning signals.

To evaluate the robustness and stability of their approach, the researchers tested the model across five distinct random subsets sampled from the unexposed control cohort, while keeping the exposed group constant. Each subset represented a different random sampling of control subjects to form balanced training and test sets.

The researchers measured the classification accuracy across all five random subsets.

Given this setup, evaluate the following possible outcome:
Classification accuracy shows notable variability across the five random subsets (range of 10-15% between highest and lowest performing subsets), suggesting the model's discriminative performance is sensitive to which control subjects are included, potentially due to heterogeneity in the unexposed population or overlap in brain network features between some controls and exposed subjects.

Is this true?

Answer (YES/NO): NO